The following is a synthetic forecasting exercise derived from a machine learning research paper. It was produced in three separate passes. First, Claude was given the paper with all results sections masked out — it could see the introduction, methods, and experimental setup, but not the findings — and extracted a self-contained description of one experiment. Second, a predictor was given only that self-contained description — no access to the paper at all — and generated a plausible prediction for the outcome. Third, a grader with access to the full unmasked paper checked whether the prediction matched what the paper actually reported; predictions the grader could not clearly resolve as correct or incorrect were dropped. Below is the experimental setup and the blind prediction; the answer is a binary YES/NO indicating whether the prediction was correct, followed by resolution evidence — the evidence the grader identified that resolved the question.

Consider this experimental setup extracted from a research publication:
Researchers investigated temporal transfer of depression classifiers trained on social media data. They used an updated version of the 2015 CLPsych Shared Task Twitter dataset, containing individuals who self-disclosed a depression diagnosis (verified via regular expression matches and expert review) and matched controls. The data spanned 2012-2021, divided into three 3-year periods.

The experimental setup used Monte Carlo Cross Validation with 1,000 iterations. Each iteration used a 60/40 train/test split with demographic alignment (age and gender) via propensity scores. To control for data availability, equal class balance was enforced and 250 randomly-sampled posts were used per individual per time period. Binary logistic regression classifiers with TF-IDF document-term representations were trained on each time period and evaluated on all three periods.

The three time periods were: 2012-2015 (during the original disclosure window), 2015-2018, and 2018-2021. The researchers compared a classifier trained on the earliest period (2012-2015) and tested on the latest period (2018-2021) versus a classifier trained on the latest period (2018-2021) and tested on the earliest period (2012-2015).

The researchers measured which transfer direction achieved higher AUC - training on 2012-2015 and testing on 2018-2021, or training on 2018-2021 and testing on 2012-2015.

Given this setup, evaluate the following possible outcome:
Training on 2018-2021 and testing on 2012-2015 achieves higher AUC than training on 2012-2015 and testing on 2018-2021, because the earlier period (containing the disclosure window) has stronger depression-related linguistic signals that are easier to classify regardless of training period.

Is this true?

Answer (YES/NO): NO